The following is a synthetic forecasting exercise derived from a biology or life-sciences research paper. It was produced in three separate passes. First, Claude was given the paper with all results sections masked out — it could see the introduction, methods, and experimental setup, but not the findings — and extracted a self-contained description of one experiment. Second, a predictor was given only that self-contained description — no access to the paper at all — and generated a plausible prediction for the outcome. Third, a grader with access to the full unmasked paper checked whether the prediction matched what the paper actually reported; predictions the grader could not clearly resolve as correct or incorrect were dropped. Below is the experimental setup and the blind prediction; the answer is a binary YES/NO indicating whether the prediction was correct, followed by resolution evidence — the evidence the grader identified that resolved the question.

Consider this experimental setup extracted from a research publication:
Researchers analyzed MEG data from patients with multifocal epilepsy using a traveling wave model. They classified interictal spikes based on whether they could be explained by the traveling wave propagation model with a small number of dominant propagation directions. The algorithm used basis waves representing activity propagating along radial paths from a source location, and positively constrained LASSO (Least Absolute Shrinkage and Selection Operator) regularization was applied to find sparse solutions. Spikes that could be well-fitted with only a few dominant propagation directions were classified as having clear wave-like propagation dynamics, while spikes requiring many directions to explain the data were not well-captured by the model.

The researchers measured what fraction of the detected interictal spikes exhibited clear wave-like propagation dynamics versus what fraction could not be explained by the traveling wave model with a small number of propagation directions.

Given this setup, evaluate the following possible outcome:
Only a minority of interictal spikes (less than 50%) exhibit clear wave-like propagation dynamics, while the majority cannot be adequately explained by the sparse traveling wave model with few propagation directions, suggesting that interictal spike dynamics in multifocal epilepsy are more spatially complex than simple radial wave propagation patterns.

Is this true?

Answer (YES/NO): YES